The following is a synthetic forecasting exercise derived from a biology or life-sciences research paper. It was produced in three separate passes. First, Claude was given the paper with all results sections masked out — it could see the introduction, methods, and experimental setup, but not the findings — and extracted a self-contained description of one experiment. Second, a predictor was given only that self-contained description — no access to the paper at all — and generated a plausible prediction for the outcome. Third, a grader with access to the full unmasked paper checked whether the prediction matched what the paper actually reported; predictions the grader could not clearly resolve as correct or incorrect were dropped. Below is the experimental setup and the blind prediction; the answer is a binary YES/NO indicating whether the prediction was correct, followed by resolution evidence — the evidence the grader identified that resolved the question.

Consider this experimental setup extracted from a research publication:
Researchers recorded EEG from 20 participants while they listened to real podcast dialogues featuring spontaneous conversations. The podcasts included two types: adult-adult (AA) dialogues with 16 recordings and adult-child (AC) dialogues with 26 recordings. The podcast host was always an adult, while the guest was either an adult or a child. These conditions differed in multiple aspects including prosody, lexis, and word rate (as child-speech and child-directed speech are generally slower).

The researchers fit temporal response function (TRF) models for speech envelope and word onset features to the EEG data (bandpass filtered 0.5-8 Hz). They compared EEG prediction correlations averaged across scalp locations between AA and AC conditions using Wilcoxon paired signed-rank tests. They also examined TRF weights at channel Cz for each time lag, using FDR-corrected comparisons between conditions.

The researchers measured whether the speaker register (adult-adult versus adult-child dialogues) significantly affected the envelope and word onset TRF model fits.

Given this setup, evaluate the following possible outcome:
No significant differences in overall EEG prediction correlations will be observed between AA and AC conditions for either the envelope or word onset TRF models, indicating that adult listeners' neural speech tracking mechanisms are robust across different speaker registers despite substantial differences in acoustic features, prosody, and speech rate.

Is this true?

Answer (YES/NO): YES